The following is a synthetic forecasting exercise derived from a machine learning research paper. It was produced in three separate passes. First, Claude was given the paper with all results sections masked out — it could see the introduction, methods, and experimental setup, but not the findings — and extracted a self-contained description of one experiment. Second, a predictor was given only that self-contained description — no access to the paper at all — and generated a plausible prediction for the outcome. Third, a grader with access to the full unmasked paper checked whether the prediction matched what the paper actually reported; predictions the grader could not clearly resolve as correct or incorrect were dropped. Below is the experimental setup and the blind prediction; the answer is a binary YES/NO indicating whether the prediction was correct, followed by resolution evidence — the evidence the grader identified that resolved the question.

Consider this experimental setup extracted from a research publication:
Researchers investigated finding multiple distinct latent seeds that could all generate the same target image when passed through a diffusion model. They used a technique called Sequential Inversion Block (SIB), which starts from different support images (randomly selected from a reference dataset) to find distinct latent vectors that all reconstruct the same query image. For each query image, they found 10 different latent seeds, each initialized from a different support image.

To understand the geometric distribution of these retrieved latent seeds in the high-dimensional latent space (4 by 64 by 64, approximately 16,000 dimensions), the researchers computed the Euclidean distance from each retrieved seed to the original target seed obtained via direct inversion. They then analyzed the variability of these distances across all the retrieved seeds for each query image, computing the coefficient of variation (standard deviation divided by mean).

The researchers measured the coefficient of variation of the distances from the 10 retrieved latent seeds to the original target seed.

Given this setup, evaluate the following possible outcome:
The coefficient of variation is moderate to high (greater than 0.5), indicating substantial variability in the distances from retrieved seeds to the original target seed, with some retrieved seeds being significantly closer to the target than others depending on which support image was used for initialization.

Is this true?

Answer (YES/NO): NO